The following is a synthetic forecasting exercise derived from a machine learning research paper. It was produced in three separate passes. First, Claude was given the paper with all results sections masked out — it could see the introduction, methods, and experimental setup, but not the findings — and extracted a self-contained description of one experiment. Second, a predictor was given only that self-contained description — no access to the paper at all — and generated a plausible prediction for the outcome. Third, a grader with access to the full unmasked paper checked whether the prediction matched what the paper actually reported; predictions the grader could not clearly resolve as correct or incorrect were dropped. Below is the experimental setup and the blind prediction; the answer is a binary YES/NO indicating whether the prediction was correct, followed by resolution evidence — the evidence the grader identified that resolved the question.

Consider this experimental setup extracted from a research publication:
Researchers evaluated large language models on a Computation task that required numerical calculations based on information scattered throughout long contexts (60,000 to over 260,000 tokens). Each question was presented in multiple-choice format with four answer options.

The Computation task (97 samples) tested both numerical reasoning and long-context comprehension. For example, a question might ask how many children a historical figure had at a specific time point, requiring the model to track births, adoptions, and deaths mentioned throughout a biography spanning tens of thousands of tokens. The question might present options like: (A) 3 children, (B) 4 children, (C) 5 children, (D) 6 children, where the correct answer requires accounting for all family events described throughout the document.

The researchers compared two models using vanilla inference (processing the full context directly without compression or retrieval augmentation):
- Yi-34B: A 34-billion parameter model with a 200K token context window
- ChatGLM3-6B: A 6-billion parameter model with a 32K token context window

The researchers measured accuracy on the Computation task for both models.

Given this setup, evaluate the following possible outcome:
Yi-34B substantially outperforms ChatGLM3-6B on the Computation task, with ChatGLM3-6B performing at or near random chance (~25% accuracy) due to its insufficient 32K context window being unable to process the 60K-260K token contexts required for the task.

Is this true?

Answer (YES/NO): NO